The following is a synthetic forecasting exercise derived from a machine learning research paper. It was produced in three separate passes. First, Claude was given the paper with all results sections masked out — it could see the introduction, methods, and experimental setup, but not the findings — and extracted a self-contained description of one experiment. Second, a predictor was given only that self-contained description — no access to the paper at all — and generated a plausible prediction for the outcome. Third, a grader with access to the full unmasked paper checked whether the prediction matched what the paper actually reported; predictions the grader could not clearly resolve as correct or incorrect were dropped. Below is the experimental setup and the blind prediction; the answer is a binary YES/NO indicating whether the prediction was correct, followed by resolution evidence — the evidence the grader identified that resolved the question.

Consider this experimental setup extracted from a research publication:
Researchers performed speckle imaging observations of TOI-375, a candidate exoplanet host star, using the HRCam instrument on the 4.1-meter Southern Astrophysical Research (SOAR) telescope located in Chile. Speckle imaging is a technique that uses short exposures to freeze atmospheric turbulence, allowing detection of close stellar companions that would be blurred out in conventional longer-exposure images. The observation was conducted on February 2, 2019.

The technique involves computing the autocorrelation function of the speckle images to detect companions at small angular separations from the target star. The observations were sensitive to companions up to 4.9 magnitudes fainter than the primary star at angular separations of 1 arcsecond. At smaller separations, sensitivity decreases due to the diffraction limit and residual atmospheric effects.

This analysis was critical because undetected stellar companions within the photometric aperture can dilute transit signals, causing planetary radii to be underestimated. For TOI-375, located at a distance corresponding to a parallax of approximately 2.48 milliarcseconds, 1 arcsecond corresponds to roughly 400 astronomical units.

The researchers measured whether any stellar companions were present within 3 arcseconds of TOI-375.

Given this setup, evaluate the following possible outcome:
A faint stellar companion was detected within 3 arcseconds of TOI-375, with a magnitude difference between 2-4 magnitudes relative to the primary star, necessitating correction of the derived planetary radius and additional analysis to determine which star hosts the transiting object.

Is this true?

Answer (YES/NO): NO